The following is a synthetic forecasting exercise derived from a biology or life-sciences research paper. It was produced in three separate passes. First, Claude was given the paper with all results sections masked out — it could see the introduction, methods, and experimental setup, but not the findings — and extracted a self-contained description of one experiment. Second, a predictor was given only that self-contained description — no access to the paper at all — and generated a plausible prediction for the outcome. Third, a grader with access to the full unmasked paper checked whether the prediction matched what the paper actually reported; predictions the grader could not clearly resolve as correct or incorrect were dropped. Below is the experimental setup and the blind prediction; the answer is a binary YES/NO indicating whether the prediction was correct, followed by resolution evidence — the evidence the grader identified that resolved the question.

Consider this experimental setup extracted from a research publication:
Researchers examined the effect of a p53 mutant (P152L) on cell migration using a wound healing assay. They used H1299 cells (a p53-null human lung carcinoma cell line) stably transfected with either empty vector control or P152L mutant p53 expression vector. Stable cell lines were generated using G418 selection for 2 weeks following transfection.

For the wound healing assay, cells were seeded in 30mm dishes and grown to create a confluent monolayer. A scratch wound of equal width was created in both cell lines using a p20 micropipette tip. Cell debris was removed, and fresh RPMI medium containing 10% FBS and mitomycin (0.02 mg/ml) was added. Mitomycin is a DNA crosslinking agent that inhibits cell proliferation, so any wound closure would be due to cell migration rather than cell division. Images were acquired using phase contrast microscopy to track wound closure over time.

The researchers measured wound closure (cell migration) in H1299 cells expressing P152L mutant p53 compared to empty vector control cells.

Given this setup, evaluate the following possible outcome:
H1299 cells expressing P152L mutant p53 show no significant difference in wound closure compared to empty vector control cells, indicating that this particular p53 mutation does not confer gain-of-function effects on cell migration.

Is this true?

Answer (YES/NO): NO